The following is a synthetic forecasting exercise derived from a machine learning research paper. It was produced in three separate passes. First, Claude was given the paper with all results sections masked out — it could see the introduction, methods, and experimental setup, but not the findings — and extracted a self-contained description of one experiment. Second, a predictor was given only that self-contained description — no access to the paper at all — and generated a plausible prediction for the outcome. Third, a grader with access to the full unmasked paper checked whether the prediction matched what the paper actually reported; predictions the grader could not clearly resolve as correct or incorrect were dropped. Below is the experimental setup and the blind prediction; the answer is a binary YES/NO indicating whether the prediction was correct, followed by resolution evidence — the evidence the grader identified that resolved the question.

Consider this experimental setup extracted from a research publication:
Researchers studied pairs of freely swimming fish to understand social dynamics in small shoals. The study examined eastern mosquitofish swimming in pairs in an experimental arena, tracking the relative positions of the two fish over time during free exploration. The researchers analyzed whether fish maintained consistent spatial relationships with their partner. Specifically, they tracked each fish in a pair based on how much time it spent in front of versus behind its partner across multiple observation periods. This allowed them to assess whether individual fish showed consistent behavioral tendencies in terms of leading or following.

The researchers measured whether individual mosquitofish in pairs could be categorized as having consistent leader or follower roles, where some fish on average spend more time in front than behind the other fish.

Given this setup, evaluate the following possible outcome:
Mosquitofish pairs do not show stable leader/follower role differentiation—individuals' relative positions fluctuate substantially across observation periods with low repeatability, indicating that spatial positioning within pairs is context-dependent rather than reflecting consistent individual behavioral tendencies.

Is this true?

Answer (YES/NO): NO